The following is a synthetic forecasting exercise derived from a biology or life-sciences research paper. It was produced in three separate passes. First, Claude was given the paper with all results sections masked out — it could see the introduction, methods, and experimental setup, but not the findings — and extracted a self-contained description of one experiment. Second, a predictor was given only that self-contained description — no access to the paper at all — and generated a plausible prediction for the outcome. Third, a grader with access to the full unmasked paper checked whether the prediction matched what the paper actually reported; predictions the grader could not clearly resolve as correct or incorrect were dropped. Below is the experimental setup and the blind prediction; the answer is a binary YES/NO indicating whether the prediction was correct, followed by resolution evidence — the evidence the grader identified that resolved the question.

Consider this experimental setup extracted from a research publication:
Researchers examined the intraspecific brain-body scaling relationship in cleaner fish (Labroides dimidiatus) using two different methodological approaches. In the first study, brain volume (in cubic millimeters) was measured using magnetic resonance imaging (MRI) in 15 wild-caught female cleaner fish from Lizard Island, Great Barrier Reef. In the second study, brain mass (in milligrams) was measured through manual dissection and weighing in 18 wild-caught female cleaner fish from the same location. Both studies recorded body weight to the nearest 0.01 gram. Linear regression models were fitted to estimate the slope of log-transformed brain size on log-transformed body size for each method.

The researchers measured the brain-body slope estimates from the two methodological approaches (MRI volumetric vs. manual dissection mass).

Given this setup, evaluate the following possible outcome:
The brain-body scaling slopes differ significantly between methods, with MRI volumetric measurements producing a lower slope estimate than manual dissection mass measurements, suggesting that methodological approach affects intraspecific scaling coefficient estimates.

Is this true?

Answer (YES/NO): NO